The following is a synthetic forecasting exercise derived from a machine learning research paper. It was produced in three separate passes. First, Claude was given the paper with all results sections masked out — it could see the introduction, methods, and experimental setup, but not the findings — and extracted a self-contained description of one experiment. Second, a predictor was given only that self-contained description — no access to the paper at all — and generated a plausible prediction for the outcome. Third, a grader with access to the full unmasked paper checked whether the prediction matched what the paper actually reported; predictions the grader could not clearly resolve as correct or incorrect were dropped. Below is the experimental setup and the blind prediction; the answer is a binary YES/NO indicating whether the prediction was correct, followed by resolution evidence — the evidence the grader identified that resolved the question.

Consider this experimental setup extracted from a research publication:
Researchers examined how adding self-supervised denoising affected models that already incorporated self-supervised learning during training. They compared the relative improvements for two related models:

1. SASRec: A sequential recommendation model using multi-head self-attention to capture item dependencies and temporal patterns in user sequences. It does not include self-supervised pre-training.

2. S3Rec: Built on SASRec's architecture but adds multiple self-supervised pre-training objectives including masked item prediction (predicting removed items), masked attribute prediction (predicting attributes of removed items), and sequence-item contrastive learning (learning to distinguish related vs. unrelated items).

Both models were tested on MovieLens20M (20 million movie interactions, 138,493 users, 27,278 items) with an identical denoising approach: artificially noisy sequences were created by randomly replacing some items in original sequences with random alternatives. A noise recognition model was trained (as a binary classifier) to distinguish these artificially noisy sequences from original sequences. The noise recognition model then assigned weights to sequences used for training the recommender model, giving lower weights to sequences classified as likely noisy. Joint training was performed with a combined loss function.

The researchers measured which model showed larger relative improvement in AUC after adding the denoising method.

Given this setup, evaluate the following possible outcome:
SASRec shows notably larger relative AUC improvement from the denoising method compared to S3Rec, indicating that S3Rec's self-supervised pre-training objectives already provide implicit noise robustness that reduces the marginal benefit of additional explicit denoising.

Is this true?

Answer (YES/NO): YES